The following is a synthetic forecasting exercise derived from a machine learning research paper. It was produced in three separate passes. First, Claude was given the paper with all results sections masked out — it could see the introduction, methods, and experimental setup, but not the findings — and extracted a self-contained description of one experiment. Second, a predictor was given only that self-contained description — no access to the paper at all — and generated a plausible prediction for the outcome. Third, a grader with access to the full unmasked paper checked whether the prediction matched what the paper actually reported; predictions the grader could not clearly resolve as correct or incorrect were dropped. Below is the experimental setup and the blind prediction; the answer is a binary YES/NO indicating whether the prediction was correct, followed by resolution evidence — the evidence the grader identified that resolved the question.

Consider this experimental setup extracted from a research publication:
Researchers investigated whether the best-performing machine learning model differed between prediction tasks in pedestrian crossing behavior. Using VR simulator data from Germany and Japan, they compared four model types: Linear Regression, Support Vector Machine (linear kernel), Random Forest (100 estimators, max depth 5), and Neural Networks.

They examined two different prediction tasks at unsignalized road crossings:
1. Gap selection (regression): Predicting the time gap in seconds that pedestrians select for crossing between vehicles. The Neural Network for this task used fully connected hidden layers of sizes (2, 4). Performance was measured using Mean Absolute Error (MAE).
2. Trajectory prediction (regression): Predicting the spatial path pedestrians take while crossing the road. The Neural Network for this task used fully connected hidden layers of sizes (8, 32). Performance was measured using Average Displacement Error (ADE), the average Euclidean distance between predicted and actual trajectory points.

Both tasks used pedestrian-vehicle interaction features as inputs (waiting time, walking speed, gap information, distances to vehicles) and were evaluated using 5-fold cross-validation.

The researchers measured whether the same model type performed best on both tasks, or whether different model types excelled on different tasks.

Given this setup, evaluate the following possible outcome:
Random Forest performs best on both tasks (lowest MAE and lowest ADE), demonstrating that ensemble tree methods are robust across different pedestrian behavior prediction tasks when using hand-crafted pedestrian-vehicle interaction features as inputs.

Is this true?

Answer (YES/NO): NO